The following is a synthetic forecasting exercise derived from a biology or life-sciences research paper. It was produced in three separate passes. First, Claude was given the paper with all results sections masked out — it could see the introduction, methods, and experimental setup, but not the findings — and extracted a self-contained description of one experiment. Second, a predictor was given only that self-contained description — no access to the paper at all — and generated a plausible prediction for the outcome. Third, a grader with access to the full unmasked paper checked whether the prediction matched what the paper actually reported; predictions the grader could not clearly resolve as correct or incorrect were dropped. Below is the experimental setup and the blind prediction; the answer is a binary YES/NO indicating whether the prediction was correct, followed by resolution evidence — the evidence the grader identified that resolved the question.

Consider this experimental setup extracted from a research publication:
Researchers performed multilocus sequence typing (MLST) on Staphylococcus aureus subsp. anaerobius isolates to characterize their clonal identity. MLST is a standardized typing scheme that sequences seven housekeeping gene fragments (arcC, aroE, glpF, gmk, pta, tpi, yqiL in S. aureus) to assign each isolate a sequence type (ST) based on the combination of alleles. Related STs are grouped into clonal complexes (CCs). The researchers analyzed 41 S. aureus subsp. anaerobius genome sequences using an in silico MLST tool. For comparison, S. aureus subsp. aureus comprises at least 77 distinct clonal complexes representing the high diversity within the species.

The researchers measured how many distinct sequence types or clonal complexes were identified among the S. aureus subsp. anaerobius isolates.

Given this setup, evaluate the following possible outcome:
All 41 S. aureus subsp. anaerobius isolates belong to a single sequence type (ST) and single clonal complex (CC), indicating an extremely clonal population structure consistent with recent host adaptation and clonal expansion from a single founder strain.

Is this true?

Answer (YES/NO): NO